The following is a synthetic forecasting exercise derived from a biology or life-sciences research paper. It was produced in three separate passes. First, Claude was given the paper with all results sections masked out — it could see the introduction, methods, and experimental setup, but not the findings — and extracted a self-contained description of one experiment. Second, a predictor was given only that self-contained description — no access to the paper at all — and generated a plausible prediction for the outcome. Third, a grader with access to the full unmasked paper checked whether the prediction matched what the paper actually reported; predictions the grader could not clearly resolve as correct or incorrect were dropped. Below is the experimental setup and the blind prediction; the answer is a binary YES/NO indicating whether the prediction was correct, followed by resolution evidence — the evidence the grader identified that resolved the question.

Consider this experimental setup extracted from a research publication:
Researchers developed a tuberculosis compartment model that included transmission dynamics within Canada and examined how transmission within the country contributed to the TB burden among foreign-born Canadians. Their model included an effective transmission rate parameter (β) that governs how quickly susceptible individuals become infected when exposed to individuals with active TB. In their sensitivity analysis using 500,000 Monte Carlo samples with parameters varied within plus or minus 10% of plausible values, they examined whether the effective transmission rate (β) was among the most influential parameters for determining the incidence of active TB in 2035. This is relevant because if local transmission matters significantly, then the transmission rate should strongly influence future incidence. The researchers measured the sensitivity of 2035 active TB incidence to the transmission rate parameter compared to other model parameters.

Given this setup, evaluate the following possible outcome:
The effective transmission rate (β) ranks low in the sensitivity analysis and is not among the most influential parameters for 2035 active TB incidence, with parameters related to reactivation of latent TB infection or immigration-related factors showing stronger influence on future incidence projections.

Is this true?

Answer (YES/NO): YES